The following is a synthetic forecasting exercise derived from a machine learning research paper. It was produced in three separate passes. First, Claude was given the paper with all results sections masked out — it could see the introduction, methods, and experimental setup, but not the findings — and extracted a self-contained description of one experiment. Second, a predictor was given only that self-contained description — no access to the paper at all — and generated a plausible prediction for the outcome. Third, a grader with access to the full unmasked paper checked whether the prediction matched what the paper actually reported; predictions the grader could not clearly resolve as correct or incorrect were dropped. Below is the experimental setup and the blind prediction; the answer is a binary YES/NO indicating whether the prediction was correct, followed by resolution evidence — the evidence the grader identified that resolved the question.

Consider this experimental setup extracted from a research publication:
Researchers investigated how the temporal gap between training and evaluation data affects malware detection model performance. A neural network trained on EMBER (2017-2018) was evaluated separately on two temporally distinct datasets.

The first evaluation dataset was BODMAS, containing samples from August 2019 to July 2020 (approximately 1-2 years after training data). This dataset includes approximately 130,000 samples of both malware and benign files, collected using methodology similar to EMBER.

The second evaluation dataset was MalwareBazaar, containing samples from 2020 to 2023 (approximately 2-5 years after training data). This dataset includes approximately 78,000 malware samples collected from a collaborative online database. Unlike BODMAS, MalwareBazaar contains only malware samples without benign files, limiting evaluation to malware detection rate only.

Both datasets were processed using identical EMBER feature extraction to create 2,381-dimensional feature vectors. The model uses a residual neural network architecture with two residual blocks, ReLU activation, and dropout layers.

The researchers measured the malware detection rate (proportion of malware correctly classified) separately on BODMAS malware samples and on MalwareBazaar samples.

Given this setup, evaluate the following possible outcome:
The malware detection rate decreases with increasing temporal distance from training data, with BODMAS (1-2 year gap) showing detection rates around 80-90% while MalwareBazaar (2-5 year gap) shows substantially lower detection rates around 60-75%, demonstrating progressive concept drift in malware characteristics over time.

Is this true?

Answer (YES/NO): NO